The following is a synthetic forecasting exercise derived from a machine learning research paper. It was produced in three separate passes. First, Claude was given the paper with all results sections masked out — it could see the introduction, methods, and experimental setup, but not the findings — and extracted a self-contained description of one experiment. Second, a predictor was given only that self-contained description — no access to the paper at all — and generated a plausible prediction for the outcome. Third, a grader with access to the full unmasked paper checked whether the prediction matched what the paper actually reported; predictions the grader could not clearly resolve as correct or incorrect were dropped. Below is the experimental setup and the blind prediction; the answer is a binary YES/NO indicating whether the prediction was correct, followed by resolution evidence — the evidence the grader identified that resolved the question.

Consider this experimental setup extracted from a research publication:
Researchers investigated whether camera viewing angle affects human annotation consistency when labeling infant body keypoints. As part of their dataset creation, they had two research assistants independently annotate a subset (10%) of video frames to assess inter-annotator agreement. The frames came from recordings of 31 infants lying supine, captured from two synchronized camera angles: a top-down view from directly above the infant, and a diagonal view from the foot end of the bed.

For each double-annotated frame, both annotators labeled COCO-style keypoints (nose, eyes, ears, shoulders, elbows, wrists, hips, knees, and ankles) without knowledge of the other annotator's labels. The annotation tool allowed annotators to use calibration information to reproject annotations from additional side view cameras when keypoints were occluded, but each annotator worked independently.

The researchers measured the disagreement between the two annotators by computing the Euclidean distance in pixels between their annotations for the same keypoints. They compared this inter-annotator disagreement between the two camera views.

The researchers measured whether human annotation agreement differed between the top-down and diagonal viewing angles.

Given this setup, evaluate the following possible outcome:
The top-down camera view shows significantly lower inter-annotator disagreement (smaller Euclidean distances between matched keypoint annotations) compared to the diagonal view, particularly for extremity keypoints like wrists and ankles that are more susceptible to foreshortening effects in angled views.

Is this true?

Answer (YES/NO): NO